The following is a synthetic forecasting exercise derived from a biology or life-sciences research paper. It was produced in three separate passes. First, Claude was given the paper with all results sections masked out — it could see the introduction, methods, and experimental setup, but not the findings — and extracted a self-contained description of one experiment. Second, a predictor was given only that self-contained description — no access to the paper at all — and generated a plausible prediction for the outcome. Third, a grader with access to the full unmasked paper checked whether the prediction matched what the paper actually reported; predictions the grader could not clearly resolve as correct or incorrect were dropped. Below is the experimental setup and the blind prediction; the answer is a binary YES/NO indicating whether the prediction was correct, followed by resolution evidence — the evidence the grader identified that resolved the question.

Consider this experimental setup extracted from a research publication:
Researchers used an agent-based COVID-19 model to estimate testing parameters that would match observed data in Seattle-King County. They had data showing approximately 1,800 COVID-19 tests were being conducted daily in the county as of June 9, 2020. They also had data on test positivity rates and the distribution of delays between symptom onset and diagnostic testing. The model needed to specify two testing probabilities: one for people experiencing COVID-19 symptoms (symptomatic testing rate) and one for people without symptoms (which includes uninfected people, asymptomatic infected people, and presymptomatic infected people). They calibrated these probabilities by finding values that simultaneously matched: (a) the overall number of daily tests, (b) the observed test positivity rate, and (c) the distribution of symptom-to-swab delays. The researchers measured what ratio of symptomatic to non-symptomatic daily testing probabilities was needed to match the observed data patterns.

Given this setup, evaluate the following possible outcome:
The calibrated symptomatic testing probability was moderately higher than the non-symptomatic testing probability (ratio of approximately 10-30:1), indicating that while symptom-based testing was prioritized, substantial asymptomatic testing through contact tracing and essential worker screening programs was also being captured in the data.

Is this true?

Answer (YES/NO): NO